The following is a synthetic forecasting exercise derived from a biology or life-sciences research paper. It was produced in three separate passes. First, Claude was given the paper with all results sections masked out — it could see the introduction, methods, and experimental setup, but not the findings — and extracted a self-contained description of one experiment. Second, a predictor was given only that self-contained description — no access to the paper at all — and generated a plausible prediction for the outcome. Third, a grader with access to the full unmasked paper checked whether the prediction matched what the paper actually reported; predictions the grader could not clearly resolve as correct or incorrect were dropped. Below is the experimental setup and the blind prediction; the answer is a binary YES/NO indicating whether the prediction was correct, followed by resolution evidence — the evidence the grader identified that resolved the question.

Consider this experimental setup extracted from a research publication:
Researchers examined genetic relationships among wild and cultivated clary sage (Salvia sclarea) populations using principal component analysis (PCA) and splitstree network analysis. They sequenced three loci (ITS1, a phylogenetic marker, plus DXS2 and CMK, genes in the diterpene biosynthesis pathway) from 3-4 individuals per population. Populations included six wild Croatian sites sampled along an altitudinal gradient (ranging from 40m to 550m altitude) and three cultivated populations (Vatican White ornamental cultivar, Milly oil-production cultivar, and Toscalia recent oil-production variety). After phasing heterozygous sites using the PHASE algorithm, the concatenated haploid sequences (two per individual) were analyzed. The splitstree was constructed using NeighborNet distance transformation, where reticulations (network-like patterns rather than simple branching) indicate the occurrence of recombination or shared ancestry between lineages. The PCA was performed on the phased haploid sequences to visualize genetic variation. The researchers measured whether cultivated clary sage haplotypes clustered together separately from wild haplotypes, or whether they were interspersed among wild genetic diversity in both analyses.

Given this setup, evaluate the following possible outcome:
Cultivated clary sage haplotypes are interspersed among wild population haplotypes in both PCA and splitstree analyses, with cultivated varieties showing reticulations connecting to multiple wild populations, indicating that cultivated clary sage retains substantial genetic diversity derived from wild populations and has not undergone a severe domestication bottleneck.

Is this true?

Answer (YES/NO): NO